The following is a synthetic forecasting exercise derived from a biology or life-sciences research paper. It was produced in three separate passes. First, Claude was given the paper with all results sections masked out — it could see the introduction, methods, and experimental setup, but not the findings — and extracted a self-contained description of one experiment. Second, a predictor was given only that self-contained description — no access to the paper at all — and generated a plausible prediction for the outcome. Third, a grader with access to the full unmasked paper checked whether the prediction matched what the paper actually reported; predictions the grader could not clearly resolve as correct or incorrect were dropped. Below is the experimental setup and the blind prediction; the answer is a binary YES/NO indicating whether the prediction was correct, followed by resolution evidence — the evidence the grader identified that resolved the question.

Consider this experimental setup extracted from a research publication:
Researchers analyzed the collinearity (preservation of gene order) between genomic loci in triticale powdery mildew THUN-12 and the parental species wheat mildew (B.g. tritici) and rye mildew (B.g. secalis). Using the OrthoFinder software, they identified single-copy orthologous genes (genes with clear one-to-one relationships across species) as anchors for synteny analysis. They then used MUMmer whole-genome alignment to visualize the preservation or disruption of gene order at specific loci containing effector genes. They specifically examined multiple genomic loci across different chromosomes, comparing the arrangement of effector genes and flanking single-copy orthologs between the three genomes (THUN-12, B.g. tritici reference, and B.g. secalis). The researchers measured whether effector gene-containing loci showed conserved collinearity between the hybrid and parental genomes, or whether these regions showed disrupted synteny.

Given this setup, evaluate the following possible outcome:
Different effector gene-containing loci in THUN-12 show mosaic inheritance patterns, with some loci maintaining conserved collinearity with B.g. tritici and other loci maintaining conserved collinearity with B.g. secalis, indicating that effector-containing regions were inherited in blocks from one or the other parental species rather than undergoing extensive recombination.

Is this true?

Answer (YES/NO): YES